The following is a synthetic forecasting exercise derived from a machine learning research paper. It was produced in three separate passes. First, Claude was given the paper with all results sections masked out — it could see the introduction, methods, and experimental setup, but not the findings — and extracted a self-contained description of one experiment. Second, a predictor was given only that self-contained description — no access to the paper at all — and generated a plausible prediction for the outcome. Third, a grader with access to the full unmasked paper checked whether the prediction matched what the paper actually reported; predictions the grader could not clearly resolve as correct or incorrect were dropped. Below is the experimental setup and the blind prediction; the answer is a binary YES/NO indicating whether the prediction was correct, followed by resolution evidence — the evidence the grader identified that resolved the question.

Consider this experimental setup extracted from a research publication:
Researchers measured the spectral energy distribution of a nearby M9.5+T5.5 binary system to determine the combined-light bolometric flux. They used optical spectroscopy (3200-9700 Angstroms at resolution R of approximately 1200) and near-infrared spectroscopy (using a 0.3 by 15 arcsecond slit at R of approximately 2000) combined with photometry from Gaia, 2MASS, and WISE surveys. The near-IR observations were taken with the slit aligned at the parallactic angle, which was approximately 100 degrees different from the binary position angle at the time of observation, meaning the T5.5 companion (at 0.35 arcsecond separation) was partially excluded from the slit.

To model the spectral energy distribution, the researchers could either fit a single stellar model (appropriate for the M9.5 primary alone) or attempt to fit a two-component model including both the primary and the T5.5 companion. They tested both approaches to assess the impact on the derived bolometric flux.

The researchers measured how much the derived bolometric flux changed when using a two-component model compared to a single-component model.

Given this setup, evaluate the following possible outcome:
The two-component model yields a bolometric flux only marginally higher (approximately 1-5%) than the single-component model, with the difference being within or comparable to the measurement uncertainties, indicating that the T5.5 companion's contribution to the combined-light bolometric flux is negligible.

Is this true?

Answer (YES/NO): YES